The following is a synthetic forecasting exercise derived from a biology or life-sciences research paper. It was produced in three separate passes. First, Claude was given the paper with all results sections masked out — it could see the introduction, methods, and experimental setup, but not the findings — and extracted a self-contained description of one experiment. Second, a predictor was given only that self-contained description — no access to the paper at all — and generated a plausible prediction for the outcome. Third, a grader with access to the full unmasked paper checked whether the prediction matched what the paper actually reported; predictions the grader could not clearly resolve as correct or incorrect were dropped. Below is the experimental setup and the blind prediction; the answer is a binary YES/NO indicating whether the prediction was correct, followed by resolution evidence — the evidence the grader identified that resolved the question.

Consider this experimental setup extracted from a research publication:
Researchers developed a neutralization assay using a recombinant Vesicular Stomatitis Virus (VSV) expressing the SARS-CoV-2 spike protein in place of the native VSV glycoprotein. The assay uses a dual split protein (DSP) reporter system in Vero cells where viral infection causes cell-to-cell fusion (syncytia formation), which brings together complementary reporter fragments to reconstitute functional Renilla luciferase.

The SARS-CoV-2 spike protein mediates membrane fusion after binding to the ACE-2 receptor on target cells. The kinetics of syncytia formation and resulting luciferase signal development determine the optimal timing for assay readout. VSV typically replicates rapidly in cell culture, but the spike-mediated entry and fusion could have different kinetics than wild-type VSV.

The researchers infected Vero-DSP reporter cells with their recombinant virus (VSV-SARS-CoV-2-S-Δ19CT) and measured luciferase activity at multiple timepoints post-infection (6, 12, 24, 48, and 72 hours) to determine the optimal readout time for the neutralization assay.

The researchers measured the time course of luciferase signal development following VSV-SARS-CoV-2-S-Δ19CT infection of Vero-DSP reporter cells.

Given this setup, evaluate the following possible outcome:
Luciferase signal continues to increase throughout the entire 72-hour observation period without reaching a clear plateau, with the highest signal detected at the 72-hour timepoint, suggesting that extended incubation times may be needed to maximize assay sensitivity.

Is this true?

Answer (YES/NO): NO